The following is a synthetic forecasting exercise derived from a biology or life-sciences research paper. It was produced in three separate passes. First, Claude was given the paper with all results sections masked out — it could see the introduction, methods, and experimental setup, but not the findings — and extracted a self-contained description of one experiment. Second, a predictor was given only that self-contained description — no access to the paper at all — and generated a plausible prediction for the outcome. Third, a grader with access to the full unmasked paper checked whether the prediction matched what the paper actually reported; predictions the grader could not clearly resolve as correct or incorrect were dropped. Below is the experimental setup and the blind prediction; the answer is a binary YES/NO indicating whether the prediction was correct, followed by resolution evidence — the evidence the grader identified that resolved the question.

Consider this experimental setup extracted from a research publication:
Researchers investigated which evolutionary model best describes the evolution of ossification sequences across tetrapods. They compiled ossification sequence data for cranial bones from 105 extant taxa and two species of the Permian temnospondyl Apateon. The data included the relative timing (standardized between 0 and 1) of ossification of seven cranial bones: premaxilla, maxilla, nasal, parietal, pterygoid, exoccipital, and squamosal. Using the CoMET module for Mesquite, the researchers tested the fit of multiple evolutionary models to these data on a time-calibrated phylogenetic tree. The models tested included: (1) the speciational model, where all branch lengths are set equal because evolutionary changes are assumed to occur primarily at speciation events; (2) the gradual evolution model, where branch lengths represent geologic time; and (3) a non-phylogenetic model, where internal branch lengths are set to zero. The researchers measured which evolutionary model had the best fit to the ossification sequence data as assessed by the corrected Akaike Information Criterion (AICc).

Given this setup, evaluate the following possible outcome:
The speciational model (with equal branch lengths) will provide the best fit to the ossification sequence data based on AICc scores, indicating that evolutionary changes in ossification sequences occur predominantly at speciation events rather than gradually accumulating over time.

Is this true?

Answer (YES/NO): YES